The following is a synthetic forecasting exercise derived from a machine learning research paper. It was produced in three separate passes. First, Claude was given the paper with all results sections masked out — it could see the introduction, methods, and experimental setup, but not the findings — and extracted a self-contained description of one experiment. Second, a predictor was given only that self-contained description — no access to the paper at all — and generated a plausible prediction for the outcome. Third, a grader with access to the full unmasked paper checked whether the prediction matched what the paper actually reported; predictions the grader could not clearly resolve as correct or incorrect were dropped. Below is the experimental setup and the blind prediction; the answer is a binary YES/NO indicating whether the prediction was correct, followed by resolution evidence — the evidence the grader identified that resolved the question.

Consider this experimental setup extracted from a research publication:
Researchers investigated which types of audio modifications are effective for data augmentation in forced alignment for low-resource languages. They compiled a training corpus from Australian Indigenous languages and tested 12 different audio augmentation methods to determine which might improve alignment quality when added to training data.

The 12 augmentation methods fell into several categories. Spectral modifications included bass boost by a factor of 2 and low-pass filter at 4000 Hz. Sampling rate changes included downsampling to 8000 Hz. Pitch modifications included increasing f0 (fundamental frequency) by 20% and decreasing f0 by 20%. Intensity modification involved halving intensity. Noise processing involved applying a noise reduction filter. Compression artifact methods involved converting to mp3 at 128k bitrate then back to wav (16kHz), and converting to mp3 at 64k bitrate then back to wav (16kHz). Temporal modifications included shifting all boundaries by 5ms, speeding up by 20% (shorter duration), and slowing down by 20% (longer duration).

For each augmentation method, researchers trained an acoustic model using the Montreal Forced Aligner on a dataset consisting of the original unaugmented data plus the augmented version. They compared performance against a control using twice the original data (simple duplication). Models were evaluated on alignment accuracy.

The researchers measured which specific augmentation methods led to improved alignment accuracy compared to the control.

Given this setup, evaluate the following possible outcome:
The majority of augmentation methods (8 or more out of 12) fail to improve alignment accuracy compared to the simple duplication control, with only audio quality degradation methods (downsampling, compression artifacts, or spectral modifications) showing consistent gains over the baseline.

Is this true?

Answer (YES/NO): NO